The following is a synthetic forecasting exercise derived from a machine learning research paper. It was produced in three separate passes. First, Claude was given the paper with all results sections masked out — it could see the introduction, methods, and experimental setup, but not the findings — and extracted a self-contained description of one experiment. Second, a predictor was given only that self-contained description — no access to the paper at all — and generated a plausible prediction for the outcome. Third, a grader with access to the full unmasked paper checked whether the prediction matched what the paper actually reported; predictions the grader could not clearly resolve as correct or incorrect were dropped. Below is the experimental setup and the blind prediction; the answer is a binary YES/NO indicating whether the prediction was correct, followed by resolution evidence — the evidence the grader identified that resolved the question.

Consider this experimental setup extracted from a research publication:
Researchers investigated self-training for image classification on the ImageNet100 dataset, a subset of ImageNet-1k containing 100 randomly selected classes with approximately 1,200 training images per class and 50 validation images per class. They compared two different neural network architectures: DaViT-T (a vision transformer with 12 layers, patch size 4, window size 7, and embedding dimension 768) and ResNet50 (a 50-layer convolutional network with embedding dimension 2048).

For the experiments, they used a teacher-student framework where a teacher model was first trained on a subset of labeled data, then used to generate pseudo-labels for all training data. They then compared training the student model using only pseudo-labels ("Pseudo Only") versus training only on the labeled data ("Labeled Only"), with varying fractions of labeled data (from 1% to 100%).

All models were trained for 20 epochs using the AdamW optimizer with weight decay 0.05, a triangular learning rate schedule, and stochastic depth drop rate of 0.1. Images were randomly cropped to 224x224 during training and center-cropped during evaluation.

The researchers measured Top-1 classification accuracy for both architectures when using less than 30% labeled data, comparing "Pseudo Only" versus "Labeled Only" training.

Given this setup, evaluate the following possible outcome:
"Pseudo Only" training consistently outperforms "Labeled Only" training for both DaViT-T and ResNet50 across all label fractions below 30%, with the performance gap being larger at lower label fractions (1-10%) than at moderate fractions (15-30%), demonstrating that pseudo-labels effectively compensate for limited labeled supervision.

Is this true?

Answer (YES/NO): NO